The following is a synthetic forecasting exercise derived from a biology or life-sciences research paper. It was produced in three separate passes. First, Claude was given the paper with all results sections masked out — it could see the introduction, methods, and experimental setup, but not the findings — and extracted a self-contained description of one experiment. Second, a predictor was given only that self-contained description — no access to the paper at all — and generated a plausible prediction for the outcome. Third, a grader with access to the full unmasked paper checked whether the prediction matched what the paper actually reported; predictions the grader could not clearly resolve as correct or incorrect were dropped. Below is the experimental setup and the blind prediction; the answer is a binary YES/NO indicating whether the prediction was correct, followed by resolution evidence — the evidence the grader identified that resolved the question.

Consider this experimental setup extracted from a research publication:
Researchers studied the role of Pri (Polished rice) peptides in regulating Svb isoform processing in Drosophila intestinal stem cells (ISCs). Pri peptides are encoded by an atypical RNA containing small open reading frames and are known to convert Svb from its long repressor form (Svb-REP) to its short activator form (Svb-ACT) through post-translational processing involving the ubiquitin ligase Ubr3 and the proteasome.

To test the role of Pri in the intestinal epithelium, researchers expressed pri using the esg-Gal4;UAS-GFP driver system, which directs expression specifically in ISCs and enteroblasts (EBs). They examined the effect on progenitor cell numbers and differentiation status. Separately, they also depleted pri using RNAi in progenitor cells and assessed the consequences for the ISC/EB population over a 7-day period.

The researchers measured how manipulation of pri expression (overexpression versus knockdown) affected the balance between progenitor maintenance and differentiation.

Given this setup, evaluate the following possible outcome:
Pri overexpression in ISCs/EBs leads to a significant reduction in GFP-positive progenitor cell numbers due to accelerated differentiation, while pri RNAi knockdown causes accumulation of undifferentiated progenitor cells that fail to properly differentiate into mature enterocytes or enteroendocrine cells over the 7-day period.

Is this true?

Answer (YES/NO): NO